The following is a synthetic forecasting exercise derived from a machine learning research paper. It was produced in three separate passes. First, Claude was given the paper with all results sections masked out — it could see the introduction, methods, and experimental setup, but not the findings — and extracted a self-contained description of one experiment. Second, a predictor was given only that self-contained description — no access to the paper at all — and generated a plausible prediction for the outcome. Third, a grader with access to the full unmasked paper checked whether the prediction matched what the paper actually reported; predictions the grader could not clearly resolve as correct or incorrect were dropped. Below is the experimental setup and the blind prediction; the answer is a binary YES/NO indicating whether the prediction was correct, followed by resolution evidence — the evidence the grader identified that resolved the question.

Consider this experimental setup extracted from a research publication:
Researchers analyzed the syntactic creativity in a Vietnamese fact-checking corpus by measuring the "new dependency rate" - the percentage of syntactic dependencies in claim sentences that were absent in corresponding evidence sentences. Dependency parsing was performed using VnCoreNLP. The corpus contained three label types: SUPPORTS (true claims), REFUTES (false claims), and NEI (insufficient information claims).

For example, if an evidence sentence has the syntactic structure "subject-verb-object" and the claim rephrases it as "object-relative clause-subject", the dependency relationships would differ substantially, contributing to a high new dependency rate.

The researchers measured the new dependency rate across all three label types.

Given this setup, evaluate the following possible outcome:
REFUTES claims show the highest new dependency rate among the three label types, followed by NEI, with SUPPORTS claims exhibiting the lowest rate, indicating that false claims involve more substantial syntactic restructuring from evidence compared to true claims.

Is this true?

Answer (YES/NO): NO